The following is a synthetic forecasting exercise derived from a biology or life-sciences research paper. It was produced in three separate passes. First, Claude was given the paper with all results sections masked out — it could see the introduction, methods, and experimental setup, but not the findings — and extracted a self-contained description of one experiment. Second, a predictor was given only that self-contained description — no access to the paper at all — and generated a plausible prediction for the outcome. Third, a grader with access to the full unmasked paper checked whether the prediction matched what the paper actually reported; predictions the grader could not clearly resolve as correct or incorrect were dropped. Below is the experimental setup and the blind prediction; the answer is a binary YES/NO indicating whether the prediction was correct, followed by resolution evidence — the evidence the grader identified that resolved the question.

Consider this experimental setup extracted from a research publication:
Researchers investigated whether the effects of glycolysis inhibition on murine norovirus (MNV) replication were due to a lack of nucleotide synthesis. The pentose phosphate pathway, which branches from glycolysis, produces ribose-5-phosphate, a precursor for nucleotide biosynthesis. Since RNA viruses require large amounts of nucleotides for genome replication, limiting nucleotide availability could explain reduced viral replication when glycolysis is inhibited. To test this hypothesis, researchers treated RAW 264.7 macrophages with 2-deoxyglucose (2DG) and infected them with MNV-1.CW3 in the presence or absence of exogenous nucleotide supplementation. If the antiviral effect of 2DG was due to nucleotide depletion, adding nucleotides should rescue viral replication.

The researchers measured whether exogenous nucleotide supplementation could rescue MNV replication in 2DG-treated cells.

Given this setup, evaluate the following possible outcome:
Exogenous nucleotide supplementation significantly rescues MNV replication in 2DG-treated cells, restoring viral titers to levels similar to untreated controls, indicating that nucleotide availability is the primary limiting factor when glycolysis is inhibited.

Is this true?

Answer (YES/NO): NO